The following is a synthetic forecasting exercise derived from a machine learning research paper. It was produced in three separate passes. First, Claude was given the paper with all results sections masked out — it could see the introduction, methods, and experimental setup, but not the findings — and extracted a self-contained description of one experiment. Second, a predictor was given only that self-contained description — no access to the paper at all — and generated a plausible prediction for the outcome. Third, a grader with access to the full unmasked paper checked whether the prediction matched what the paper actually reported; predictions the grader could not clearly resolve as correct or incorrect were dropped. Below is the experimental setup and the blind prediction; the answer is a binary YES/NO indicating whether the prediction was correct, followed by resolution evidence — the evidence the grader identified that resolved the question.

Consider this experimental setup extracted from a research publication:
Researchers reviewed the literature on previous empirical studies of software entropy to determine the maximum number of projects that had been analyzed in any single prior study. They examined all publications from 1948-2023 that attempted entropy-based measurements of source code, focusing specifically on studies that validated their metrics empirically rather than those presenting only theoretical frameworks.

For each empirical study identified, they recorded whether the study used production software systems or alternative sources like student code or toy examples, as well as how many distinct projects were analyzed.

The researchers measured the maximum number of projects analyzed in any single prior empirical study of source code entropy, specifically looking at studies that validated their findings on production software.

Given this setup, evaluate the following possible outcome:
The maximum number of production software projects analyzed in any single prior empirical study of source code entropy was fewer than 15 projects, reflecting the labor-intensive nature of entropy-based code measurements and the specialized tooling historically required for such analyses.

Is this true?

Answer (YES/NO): YES